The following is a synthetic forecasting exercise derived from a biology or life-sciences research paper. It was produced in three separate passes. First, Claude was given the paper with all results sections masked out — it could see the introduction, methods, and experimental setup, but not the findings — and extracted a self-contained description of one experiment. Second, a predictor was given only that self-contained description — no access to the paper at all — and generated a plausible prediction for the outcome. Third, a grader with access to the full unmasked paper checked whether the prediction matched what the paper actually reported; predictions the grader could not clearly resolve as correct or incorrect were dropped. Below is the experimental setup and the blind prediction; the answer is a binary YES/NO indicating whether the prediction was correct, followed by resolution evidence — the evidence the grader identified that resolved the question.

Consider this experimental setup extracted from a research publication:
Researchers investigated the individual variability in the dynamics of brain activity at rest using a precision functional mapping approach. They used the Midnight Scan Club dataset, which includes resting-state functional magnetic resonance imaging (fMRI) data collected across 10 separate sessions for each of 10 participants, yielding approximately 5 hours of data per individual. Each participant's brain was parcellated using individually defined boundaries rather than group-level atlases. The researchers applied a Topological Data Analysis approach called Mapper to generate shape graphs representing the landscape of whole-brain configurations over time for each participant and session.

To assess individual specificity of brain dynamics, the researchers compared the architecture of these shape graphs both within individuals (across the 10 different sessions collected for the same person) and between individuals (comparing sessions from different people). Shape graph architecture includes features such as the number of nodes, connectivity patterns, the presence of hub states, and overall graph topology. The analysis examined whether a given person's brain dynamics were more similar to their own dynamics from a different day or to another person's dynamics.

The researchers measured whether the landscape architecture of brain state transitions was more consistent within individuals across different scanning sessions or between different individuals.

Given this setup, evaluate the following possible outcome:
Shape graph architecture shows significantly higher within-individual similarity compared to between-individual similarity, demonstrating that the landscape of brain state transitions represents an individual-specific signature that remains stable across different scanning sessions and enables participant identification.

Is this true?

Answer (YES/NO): YES